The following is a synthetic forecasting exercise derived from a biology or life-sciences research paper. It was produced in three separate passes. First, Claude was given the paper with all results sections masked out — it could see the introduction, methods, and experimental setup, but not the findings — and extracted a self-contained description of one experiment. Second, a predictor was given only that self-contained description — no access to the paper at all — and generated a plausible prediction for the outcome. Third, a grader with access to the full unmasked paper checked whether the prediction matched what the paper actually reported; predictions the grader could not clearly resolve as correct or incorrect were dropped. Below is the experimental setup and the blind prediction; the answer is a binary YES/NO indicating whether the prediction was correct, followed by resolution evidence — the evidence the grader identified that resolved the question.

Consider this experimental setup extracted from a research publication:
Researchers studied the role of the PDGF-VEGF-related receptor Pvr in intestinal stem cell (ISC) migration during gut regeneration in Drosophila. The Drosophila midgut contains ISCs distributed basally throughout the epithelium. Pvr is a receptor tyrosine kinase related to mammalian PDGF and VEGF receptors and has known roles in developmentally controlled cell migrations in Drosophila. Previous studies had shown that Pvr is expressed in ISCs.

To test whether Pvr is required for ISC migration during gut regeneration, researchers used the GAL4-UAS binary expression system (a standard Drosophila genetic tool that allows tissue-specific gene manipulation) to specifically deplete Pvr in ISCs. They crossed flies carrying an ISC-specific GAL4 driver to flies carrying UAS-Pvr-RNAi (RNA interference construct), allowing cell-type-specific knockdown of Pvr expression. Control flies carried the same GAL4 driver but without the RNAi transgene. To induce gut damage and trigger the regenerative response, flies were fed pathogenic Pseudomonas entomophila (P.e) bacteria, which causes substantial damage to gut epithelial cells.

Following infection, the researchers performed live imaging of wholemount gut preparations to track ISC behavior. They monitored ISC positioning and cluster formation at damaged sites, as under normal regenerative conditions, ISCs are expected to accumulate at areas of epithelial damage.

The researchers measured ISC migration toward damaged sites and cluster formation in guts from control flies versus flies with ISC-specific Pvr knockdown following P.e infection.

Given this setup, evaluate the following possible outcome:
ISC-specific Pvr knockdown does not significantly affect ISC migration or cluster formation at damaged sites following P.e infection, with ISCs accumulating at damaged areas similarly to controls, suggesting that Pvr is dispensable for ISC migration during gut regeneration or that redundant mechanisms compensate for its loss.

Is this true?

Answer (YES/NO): NO